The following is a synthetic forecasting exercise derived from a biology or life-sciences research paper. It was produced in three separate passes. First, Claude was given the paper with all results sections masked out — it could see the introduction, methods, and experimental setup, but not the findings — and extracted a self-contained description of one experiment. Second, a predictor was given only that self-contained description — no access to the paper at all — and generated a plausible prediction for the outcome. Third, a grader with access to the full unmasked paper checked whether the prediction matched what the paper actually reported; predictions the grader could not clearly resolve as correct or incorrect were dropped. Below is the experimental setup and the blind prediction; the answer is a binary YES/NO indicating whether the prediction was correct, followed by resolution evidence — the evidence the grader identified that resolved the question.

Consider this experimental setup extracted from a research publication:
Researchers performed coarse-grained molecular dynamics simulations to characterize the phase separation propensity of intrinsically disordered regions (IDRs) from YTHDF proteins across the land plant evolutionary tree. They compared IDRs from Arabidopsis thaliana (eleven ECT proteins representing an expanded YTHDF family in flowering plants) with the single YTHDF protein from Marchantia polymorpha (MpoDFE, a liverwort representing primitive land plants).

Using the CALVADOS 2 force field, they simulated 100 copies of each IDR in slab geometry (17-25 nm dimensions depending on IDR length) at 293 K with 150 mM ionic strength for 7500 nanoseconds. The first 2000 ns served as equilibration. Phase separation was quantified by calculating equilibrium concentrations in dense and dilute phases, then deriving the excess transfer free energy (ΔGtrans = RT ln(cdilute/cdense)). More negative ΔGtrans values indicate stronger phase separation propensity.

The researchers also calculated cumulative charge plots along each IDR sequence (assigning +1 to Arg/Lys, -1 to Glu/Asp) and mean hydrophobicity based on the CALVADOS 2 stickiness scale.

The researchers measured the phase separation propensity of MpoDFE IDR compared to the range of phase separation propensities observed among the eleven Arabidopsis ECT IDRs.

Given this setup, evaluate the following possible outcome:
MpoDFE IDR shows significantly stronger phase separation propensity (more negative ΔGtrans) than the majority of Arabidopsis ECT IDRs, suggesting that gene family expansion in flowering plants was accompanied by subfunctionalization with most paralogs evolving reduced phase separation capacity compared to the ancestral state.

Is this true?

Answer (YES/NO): NO